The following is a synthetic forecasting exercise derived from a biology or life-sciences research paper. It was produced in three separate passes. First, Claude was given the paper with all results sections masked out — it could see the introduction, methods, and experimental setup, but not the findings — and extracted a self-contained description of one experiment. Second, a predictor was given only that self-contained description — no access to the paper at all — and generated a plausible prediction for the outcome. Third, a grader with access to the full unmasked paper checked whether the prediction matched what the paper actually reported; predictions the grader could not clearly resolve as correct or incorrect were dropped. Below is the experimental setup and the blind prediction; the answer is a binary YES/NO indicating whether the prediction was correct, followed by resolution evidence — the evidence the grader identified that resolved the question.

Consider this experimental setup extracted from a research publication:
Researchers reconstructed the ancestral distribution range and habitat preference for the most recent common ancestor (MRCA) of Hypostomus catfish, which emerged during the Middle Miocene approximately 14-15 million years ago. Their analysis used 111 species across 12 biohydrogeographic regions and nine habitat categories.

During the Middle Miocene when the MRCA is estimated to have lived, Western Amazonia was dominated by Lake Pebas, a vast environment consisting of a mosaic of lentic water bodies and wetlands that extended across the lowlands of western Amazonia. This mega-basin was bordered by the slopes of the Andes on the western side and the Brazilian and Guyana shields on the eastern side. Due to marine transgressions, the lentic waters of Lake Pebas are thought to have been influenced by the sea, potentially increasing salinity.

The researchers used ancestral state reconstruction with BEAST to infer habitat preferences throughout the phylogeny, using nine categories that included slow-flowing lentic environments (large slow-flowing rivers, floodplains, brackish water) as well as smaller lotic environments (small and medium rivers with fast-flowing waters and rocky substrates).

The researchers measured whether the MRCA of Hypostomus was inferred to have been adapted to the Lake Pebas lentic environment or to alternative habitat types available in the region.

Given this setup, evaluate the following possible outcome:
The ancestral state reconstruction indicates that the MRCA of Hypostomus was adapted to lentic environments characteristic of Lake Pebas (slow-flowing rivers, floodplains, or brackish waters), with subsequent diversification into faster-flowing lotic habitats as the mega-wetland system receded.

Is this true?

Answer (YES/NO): NO